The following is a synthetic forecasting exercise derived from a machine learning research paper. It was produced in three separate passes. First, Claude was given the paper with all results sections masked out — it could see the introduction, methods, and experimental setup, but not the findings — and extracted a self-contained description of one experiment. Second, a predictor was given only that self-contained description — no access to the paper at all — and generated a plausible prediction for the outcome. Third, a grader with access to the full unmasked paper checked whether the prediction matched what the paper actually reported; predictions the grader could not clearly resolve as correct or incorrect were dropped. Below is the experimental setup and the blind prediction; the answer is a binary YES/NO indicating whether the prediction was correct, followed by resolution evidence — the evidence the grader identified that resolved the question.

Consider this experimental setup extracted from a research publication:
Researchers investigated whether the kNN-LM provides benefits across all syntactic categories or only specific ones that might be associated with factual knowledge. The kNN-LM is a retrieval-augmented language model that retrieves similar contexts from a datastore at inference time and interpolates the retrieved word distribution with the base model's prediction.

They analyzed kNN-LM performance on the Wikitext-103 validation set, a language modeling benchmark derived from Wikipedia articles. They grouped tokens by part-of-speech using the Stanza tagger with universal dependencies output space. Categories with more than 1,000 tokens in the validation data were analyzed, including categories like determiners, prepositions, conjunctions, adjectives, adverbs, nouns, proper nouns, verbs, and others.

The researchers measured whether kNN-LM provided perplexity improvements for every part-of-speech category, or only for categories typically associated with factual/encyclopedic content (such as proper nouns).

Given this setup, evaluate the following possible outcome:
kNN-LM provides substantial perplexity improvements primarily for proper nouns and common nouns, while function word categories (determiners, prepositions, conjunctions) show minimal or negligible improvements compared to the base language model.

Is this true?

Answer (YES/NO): NO